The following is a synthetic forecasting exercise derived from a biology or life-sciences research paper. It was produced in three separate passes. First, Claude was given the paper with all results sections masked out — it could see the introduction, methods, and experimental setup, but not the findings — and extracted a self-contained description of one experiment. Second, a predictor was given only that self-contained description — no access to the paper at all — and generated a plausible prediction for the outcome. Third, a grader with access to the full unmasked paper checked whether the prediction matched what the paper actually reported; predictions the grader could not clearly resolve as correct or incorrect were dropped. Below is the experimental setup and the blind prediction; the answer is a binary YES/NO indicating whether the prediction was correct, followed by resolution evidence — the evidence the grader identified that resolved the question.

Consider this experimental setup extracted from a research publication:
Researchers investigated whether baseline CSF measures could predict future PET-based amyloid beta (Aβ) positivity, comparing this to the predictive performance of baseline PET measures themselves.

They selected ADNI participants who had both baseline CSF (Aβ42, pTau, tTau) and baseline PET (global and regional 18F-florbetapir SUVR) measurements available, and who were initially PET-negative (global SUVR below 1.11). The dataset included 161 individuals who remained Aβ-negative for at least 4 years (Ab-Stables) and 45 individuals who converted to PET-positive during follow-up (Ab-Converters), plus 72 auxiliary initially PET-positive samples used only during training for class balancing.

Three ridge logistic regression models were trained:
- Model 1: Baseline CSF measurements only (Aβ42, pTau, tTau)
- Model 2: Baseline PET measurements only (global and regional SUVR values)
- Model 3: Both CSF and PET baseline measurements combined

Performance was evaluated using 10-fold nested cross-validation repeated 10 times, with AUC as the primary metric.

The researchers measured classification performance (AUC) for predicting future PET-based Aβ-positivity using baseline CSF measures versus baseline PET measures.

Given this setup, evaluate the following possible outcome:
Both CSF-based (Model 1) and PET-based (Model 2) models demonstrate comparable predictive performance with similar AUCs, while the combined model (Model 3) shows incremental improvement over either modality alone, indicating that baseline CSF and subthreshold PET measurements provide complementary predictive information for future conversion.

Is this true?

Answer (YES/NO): NO